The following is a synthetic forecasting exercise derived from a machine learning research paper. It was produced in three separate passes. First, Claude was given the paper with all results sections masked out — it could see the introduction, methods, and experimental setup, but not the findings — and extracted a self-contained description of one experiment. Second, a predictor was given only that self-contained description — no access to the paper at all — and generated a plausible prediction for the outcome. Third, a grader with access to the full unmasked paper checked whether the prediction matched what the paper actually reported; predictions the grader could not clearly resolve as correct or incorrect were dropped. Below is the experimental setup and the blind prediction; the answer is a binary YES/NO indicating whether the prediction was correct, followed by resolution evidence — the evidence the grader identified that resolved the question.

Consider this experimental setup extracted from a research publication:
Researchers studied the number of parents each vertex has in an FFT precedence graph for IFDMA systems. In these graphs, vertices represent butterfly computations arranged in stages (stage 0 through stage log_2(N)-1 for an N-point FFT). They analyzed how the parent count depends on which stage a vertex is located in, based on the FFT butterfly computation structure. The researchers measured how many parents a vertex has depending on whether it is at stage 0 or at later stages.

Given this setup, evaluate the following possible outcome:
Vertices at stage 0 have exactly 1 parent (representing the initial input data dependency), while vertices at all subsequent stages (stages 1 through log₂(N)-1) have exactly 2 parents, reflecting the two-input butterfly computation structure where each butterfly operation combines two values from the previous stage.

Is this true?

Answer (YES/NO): NO